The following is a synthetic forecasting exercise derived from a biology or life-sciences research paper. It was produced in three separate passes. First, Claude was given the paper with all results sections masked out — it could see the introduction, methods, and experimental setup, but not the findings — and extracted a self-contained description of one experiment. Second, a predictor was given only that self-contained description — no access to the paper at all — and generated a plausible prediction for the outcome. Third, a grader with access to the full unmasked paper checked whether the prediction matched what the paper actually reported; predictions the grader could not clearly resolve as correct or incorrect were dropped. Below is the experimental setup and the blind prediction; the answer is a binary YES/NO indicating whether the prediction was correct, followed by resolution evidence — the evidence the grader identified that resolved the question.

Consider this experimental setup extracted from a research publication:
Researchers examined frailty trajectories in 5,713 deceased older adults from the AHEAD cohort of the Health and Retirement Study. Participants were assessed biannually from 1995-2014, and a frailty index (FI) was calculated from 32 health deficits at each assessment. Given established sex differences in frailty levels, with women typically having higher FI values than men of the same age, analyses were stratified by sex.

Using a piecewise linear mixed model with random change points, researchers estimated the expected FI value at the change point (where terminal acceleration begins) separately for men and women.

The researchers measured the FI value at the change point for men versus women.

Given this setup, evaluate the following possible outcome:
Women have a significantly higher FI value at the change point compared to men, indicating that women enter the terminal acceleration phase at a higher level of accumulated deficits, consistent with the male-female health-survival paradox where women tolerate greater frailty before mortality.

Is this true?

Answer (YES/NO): YES